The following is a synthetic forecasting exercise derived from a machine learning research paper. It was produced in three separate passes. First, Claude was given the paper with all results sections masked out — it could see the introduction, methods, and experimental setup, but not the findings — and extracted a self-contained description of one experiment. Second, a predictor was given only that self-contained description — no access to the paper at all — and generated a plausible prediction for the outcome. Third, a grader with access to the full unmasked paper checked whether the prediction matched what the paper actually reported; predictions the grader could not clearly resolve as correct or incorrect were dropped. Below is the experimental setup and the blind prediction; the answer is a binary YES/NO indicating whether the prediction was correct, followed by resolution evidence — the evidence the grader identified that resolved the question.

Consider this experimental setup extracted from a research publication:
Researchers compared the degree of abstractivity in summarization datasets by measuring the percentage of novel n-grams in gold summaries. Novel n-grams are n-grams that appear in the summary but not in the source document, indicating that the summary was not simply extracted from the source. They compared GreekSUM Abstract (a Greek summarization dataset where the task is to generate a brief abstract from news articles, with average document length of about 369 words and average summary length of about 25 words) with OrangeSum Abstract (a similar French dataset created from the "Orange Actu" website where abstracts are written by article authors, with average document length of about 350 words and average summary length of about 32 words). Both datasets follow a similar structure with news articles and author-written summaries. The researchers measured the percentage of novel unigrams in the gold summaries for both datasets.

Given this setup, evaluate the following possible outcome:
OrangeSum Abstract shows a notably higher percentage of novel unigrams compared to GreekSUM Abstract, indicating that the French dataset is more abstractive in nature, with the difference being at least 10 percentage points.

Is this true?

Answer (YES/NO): NO